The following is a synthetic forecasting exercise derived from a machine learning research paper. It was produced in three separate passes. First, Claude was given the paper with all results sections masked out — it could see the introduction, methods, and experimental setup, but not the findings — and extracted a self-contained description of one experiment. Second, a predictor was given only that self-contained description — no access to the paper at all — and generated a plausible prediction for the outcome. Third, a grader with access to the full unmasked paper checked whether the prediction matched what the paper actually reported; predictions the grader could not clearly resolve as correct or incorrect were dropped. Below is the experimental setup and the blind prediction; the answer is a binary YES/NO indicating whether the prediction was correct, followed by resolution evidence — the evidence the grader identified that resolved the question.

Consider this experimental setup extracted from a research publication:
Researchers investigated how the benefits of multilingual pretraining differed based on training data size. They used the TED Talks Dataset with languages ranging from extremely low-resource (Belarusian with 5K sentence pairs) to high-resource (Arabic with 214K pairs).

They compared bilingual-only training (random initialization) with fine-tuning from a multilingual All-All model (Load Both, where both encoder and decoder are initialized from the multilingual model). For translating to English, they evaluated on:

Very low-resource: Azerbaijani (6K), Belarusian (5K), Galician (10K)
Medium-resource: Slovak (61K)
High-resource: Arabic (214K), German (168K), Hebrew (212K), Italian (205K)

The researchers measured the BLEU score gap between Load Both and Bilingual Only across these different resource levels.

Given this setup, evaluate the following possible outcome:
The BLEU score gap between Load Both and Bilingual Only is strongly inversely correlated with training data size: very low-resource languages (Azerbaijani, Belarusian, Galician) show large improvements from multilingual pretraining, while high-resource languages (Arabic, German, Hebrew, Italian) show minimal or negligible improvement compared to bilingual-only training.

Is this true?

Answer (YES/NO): NO